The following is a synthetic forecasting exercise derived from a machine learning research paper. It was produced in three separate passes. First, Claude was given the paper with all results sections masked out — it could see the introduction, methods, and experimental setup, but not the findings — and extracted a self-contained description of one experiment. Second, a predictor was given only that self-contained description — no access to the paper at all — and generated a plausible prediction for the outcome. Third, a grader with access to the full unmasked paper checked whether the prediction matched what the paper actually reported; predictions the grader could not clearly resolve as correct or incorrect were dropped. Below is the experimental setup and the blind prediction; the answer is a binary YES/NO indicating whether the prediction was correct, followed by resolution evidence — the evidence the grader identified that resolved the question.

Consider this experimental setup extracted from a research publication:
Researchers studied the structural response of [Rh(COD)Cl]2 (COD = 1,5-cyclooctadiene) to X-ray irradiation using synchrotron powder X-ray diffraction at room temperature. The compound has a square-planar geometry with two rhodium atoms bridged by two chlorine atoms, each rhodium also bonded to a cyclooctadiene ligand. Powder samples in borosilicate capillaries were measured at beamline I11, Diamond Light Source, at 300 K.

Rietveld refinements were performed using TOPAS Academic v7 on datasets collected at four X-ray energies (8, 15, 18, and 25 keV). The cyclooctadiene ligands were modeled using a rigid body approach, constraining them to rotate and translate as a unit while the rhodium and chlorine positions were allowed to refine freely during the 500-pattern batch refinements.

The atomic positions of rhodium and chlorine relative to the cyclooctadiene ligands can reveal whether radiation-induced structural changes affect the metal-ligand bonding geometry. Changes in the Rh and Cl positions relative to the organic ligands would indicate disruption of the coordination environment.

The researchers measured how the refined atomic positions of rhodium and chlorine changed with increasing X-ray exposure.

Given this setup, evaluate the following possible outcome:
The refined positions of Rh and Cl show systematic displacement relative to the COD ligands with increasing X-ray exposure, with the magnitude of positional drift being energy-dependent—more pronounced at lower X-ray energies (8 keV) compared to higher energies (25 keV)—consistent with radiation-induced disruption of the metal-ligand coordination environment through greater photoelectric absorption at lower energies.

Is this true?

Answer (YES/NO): YES